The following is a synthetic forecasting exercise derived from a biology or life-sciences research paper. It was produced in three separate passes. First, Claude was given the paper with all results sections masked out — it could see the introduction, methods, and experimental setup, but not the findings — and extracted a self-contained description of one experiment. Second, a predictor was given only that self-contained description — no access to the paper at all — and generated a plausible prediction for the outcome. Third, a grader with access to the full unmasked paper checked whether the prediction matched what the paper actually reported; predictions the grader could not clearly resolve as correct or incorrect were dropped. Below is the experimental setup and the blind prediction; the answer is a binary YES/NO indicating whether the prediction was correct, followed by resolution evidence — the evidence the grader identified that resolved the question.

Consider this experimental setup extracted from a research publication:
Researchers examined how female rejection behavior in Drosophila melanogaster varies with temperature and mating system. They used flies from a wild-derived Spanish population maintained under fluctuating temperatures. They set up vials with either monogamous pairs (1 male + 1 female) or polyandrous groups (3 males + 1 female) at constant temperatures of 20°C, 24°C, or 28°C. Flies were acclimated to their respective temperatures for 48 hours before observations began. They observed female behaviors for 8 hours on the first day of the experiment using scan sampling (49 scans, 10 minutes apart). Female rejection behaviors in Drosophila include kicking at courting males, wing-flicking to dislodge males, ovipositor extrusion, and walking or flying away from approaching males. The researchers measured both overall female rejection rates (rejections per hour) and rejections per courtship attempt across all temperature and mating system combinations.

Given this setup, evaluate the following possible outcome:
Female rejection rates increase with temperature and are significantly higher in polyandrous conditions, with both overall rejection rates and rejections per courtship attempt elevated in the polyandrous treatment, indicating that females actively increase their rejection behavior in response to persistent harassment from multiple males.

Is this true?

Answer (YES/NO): NO